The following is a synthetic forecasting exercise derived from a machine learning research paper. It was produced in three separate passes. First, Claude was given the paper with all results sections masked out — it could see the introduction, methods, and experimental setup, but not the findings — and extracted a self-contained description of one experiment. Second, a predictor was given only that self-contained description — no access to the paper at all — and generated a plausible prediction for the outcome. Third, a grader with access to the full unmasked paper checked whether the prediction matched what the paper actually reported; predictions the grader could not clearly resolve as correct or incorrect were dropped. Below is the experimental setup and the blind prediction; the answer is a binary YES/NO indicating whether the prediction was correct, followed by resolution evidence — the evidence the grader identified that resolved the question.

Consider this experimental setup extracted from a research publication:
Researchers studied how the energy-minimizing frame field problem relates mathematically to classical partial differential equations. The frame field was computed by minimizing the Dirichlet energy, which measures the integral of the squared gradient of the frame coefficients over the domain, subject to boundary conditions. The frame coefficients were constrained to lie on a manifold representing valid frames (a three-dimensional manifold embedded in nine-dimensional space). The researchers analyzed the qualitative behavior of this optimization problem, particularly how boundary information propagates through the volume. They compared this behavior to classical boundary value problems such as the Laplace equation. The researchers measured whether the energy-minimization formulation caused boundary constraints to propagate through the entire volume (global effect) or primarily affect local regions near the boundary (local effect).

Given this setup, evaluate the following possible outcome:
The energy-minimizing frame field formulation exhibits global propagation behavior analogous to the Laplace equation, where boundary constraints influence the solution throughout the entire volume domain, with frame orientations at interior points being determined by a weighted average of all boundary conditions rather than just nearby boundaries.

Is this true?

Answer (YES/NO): NO